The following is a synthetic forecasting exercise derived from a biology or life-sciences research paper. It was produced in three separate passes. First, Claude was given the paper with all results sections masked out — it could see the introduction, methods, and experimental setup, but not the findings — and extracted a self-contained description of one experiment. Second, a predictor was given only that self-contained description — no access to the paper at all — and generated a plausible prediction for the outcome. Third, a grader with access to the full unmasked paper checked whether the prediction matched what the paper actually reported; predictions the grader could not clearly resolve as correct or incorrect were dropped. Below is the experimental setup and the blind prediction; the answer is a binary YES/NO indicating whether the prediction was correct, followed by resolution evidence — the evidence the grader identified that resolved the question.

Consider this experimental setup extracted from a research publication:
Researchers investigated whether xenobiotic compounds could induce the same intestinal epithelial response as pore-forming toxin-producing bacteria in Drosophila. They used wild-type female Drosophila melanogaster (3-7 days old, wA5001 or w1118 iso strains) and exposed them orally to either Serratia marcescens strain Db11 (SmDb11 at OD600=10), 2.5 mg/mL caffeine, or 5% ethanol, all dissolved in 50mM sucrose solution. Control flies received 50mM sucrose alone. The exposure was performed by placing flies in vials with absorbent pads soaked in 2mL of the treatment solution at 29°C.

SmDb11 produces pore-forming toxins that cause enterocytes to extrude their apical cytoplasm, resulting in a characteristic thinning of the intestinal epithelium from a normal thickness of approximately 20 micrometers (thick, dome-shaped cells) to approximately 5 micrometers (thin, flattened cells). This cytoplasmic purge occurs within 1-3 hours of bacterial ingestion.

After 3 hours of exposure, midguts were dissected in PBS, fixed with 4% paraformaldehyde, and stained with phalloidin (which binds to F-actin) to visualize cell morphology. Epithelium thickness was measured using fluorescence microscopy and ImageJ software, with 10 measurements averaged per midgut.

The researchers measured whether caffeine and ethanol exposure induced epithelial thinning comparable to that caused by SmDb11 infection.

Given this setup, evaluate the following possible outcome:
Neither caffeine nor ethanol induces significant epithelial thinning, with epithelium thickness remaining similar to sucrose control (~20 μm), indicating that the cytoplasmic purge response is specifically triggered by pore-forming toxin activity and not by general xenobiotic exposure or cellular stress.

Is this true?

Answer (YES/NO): NO